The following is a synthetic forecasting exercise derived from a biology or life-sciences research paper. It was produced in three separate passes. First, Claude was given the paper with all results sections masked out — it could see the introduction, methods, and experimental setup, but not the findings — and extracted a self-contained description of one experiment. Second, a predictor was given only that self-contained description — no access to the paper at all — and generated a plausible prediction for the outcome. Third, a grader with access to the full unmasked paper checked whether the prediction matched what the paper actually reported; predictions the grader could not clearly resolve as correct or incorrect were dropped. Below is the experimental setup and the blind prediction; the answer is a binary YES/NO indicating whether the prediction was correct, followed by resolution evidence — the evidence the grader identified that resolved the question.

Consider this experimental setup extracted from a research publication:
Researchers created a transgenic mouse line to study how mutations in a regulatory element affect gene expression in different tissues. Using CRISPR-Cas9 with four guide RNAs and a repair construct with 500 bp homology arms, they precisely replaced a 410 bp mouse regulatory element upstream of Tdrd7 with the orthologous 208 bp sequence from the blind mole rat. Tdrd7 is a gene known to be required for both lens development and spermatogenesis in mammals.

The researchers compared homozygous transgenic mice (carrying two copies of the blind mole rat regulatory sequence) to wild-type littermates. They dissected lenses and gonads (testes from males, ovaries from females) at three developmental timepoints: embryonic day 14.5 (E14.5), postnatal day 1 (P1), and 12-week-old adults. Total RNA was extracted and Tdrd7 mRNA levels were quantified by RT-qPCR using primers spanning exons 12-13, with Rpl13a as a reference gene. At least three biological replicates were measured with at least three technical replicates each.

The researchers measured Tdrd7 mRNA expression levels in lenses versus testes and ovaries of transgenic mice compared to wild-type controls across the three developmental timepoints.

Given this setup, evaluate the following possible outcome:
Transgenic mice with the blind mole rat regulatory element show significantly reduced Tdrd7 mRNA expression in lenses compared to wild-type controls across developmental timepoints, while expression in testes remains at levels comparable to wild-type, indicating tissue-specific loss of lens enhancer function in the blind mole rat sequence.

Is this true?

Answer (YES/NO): NO